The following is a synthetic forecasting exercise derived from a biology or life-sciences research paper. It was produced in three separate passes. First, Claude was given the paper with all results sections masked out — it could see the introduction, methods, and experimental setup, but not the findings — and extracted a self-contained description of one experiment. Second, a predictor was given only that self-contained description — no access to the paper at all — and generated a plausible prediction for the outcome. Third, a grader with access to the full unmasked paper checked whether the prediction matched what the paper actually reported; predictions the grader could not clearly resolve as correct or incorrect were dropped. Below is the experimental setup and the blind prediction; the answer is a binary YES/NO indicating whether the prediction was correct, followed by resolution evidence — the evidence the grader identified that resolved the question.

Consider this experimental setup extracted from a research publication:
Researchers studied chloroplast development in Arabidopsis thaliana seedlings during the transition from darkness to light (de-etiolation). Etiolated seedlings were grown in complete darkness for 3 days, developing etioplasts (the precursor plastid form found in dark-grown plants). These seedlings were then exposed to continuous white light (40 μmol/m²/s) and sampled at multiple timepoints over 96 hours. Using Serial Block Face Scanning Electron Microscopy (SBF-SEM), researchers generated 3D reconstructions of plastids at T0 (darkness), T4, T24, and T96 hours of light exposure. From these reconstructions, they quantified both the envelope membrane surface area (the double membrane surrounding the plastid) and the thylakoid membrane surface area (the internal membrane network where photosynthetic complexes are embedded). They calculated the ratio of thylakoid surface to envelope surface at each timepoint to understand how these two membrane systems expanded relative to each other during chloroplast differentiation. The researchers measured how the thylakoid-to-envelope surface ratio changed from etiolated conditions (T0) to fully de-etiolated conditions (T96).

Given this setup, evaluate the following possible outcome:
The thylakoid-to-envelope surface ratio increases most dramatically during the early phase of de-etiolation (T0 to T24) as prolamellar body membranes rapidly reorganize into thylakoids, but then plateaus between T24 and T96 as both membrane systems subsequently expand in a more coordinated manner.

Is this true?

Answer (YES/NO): NO